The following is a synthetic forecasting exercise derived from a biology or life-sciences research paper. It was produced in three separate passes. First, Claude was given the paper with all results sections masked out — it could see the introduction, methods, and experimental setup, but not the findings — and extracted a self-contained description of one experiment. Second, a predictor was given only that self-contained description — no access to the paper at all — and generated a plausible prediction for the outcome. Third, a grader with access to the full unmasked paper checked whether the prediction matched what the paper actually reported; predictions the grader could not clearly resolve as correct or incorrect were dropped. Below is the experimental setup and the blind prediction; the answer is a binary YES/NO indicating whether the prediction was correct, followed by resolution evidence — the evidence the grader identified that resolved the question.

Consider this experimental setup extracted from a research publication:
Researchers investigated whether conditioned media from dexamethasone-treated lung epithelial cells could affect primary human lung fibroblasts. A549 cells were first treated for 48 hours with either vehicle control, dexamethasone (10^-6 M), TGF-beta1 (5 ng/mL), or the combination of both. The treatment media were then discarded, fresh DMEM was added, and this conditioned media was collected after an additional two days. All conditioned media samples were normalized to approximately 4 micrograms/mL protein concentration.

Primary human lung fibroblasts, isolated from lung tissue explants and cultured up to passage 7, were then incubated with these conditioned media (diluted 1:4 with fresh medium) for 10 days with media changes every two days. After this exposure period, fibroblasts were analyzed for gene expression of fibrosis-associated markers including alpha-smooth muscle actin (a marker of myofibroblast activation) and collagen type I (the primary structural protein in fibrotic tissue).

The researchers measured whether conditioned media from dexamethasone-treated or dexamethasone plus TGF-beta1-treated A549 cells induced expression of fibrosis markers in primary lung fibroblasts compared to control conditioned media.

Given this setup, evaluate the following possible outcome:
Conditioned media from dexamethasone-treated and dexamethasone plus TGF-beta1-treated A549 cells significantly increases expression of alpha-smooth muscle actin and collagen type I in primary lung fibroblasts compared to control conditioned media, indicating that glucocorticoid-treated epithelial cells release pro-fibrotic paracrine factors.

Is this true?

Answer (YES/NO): NO